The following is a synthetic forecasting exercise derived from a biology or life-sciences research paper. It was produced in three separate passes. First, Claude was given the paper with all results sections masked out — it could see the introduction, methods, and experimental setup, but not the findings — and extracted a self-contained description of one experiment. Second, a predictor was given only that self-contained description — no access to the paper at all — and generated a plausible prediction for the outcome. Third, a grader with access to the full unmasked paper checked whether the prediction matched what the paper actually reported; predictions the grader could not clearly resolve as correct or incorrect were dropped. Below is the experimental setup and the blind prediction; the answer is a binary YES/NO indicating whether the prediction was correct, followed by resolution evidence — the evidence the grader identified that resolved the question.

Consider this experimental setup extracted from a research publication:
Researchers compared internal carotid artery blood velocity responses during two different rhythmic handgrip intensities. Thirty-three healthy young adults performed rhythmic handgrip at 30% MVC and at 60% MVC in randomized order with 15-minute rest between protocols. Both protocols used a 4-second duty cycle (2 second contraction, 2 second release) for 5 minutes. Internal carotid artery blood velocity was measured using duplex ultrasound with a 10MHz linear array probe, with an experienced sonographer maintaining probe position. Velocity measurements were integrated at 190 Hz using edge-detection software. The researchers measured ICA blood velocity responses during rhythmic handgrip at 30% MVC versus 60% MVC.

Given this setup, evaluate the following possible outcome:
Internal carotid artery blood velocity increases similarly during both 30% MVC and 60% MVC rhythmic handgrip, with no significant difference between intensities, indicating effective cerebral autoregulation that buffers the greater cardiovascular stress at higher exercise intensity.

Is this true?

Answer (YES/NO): NO